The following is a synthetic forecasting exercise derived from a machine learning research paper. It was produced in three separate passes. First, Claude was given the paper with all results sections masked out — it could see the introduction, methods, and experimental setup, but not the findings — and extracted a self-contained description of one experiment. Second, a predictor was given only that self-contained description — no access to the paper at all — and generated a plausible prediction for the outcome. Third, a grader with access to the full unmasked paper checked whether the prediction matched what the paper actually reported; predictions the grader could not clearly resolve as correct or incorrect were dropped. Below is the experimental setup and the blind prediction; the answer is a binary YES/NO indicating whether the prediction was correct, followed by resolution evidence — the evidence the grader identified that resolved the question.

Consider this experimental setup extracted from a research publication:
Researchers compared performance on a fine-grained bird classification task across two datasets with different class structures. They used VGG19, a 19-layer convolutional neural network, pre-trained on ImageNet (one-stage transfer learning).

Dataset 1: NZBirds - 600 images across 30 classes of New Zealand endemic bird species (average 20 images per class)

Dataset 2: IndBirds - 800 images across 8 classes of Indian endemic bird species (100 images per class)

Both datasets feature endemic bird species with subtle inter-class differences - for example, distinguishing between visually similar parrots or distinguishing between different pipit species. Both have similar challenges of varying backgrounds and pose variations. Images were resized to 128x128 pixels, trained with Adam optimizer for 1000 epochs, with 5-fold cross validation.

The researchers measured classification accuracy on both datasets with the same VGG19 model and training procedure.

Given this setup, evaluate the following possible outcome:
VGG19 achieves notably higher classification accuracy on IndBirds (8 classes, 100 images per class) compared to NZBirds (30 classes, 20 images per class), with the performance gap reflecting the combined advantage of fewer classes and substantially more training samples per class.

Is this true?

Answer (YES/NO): YES